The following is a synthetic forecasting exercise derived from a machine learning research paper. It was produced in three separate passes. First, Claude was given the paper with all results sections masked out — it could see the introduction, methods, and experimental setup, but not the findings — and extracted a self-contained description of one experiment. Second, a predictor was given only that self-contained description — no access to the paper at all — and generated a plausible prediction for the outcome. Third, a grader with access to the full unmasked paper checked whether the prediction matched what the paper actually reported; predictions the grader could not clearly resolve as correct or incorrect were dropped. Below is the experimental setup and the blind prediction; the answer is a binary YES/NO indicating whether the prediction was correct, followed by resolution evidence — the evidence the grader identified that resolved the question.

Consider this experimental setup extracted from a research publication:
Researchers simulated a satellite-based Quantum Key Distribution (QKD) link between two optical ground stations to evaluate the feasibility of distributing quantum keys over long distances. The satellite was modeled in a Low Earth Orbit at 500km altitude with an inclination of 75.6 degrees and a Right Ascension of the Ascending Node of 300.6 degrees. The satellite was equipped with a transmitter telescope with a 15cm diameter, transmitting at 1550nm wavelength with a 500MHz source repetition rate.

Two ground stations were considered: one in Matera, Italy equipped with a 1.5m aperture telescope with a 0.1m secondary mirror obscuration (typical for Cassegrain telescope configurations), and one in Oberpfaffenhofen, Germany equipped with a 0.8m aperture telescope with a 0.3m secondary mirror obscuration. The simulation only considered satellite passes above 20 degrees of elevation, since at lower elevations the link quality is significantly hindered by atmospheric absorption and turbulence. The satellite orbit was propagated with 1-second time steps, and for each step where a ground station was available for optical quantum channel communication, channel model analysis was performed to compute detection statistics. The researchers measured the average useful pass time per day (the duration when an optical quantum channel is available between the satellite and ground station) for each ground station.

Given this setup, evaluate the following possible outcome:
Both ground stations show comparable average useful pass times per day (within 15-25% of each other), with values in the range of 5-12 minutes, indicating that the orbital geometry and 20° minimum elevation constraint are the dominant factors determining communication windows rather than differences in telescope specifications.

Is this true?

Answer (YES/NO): NO